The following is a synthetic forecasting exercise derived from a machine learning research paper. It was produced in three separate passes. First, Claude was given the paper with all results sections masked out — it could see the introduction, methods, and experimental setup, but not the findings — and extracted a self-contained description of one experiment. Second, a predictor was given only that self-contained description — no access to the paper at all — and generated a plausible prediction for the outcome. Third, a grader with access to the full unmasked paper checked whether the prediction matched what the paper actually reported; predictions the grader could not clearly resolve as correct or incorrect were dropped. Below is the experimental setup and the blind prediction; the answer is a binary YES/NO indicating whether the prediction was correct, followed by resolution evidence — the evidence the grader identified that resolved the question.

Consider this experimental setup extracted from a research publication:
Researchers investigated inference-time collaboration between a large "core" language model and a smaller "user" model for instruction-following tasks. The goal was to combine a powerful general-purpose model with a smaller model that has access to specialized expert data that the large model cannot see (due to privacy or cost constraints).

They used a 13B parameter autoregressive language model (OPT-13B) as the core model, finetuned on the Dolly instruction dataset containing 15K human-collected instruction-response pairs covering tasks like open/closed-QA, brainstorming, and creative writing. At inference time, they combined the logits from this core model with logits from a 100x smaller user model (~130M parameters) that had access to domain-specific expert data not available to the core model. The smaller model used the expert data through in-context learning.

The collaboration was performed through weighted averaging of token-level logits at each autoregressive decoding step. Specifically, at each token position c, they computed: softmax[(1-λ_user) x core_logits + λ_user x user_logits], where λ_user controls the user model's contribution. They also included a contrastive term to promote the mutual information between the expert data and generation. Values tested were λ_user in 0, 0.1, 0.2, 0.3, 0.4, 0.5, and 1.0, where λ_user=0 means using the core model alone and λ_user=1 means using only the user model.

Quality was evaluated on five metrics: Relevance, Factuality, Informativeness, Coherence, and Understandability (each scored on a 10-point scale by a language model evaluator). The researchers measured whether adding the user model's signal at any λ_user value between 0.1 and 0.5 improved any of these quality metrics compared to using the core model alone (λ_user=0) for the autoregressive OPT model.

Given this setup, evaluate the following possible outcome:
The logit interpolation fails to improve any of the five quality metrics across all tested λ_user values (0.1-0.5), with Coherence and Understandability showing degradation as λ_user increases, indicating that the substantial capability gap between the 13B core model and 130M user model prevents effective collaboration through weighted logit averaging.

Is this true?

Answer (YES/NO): YES